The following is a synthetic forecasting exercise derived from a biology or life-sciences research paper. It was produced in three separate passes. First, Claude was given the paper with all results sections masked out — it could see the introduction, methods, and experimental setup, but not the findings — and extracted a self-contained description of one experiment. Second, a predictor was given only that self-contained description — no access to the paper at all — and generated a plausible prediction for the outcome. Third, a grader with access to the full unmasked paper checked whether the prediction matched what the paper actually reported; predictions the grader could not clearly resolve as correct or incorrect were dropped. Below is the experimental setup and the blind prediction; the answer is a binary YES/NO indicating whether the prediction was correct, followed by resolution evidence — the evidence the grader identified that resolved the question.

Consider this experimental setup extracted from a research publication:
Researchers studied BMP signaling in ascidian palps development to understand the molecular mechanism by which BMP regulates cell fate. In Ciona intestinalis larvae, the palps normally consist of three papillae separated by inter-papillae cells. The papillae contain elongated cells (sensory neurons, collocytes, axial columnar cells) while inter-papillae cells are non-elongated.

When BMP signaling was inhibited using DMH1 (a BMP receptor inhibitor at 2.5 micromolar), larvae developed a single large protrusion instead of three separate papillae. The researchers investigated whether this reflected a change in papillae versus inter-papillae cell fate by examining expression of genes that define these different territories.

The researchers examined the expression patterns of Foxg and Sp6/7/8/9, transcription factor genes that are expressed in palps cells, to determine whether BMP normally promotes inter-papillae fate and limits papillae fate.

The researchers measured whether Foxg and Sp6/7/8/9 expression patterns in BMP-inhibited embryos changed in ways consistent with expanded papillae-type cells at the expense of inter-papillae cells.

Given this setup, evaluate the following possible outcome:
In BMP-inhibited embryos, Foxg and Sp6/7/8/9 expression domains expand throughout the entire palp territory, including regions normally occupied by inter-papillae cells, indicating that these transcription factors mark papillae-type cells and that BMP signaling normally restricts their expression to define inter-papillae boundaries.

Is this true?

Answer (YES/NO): NO